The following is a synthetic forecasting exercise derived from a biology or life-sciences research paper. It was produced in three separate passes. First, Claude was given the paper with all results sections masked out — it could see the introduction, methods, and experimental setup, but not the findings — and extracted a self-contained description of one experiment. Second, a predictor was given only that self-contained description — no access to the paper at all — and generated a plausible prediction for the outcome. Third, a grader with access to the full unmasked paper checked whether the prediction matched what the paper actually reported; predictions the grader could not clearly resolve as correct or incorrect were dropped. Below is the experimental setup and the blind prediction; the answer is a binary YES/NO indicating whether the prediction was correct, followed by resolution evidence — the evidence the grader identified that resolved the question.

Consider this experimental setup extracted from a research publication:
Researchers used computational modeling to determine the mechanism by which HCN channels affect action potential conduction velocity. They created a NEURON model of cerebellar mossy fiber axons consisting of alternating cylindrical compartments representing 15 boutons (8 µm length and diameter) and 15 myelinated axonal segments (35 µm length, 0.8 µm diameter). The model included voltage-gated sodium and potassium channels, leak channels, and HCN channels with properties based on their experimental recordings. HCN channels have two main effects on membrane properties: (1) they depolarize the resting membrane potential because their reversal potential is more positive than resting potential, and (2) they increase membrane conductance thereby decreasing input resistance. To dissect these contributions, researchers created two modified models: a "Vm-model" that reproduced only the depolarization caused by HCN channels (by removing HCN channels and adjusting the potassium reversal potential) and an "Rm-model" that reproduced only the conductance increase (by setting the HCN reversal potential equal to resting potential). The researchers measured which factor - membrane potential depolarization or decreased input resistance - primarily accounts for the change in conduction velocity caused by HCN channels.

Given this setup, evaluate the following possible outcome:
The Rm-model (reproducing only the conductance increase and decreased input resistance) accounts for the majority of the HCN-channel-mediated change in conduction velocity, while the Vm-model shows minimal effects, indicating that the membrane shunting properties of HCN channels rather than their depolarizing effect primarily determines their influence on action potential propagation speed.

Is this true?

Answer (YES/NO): NO